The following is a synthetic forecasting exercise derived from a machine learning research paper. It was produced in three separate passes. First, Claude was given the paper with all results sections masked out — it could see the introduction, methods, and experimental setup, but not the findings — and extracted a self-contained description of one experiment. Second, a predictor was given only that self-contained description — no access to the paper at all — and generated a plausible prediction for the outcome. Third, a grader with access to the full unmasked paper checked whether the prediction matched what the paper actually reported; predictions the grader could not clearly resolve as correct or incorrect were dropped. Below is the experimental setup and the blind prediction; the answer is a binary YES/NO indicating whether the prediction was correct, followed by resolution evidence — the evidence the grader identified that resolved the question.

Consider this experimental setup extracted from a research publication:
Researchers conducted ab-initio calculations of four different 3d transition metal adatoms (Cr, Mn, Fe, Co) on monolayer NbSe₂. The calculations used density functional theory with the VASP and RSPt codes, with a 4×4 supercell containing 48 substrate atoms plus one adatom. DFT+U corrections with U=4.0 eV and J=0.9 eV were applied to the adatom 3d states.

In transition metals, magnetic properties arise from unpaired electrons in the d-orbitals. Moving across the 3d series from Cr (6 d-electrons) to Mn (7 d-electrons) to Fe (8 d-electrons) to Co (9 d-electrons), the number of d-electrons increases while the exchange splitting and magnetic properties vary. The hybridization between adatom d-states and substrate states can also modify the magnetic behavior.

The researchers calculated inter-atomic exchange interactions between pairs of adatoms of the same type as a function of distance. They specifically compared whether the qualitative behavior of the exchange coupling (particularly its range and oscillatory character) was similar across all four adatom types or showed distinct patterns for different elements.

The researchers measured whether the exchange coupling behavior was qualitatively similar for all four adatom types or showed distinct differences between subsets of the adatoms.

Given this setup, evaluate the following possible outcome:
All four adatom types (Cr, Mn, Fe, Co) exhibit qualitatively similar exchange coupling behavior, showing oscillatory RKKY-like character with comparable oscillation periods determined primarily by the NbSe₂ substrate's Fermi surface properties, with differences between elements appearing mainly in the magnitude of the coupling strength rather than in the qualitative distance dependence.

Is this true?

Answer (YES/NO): NO